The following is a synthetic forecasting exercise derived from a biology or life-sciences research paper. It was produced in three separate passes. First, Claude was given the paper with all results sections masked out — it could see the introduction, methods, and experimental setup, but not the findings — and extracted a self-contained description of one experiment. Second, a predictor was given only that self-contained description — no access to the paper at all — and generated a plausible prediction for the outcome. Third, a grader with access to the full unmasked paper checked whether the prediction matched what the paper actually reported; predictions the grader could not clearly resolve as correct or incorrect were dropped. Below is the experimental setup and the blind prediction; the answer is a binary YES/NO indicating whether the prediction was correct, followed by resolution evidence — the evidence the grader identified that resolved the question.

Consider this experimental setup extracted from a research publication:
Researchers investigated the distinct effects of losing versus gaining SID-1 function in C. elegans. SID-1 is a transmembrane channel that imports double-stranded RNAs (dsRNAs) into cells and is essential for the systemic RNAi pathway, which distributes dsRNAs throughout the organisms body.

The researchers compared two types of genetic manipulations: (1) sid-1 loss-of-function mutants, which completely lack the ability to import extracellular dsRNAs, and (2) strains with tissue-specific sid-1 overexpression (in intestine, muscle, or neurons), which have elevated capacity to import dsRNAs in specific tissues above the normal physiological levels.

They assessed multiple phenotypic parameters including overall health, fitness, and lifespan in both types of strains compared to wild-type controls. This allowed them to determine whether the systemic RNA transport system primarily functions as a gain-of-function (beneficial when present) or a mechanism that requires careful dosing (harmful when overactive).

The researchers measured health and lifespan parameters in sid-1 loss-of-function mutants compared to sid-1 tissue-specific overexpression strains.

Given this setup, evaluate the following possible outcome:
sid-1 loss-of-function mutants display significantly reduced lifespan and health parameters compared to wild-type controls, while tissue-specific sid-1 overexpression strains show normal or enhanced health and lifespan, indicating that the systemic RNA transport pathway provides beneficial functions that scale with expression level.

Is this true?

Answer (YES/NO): NO